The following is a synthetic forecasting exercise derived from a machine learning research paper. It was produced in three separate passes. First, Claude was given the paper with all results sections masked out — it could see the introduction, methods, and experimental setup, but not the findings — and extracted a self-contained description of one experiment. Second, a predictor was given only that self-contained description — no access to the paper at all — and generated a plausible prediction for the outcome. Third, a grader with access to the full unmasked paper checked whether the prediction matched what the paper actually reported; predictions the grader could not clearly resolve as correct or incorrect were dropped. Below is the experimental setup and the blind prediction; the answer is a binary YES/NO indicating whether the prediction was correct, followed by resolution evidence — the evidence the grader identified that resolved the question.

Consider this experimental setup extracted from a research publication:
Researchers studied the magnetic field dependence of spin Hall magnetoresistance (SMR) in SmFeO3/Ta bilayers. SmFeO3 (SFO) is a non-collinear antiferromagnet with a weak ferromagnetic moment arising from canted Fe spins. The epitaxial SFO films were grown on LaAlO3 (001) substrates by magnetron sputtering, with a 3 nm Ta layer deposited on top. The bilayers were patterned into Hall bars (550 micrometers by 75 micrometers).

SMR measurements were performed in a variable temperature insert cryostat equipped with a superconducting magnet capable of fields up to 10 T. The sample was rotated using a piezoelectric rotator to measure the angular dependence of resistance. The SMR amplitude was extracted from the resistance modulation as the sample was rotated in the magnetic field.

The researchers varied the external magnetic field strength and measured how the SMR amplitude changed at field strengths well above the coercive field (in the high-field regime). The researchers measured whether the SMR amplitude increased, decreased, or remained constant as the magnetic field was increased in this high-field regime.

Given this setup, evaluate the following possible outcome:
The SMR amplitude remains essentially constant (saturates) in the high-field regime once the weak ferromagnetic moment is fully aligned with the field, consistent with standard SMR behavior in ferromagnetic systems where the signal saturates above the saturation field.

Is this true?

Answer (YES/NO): NO